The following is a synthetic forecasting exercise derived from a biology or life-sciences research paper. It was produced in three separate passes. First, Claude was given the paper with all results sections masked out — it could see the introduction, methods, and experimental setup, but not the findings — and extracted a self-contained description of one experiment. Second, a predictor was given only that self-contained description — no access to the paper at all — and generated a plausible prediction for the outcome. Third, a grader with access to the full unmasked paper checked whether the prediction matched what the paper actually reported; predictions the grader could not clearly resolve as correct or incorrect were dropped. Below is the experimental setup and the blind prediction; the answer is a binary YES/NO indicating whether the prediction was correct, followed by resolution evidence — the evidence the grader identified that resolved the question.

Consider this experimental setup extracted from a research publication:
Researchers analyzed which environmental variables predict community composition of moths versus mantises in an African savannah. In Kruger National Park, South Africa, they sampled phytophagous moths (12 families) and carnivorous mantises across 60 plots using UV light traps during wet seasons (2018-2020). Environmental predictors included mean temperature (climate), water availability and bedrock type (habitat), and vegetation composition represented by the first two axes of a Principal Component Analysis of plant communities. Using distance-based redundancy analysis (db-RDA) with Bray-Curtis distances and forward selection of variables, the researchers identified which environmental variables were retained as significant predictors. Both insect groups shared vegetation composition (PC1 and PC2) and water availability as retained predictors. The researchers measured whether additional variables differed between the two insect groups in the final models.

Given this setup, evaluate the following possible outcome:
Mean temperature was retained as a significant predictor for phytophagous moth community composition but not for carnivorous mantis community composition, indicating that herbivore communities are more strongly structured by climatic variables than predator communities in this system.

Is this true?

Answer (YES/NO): YES